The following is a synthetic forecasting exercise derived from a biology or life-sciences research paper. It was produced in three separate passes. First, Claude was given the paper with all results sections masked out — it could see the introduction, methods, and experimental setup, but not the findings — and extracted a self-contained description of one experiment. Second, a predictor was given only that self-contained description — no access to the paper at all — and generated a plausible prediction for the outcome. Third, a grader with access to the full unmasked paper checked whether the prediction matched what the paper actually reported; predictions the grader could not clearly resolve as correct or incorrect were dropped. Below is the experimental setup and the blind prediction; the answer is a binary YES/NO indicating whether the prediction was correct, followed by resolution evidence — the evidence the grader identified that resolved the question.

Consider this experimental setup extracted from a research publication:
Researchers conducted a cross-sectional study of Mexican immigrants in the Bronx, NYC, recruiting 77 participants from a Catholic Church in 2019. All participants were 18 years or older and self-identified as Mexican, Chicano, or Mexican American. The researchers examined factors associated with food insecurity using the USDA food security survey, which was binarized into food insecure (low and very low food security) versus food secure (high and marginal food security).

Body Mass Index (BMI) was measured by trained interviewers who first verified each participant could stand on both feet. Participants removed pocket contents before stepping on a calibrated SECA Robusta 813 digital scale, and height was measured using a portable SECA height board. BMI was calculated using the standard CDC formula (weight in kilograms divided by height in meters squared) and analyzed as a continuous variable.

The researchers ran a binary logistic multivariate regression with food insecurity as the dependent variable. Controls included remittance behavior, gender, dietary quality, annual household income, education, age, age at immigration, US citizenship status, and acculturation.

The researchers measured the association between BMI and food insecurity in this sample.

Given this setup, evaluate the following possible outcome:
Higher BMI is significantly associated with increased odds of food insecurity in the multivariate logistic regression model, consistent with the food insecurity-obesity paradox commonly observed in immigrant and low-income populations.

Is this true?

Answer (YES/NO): YES